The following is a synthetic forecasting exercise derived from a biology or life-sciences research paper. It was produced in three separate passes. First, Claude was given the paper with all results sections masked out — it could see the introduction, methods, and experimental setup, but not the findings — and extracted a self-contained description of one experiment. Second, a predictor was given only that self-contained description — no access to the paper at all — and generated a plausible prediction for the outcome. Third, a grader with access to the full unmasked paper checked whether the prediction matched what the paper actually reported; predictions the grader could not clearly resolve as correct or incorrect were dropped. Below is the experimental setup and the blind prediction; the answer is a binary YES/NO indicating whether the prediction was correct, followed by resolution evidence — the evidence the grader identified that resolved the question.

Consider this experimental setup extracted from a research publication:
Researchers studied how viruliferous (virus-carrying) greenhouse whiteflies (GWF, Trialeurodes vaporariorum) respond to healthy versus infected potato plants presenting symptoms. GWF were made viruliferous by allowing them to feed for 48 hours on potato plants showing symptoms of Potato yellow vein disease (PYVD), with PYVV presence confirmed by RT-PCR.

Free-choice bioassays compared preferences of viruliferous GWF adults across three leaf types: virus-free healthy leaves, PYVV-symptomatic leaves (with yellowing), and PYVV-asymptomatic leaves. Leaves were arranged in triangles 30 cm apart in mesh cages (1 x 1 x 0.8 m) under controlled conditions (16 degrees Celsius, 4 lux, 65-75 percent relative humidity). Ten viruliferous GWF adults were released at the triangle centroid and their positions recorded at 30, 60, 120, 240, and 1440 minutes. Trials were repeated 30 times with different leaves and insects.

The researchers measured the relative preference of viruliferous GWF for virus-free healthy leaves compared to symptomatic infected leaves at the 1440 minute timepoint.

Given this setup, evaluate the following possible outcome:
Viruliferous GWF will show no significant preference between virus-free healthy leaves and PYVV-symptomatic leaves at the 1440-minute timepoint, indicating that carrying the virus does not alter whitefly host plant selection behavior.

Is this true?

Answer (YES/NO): NO